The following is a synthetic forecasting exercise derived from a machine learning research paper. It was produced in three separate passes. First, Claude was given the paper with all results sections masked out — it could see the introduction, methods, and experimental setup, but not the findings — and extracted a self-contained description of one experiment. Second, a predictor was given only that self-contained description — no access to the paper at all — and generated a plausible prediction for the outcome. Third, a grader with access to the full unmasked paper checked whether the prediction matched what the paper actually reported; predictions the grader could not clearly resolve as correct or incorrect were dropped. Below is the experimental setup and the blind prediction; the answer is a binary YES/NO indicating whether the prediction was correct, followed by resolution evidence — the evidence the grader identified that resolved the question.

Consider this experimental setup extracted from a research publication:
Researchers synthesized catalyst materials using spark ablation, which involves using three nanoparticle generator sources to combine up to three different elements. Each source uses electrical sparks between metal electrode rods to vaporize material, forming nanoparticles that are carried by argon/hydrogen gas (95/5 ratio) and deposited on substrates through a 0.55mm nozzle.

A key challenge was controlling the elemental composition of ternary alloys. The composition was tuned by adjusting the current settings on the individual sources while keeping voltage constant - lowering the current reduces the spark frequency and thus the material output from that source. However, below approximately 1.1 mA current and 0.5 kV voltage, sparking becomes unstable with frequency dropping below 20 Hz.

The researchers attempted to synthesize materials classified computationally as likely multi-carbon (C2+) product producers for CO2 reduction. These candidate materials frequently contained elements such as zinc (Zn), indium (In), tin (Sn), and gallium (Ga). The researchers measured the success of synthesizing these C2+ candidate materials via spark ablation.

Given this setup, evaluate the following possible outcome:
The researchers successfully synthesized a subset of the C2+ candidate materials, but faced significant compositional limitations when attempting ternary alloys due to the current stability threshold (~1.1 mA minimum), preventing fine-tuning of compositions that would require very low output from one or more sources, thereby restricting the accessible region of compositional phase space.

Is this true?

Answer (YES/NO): NO